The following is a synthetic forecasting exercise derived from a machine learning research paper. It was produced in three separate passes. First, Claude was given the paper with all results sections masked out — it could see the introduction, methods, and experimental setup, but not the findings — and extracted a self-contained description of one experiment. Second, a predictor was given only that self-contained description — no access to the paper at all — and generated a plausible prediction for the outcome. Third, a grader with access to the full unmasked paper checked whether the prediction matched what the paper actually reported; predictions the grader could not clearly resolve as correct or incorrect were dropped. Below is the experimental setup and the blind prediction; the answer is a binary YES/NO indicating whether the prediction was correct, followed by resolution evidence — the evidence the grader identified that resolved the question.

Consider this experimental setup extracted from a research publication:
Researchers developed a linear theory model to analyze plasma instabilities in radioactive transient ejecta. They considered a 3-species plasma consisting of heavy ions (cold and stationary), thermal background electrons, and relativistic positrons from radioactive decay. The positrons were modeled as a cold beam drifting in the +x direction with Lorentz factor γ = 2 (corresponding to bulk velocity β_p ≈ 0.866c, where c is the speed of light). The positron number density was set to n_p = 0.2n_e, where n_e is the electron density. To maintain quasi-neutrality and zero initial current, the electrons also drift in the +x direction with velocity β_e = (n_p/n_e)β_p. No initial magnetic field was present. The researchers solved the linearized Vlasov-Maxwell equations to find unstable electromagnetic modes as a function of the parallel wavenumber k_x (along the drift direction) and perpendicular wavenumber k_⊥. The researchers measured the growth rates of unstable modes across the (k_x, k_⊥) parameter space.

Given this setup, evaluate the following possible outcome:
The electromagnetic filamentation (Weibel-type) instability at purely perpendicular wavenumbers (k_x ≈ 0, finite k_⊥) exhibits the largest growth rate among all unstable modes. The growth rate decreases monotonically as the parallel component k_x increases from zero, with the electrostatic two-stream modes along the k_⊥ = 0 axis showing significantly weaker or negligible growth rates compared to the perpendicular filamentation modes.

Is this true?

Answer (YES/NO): NO